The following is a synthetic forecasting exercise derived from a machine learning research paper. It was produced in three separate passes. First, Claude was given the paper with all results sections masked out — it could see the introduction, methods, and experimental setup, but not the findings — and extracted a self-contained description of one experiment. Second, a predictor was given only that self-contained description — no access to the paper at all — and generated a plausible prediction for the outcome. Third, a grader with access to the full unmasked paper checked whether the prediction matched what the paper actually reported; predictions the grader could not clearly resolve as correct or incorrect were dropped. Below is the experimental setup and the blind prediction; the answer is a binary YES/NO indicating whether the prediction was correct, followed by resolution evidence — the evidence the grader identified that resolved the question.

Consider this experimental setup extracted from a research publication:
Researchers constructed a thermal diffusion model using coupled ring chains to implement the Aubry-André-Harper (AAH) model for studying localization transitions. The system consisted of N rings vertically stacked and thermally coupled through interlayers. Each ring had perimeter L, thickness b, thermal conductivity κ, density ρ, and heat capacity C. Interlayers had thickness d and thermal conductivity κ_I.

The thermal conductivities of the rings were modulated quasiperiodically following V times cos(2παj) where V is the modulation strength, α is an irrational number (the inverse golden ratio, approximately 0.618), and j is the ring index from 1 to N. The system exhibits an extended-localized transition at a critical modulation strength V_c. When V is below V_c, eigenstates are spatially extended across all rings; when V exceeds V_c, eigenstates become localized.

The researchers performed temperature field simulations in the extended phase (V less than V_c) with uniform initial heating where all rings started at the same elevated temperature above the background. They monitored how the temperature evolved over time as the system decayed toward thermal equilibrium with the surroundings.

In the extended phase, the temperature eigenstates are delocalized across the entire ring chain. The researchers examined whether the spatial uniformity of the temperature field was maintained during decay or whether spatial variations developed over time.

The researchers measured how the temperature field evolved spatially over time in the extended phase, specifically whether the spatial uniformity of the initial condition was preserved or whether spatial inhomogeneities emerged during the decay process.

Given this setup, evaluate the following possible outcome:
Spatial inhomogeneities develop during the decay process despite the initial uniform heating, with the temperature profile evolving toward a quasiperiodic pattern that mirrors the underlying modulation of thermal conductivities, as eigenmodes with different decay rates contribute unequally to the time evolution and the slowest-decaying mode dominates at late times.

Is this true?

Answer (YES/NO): NO